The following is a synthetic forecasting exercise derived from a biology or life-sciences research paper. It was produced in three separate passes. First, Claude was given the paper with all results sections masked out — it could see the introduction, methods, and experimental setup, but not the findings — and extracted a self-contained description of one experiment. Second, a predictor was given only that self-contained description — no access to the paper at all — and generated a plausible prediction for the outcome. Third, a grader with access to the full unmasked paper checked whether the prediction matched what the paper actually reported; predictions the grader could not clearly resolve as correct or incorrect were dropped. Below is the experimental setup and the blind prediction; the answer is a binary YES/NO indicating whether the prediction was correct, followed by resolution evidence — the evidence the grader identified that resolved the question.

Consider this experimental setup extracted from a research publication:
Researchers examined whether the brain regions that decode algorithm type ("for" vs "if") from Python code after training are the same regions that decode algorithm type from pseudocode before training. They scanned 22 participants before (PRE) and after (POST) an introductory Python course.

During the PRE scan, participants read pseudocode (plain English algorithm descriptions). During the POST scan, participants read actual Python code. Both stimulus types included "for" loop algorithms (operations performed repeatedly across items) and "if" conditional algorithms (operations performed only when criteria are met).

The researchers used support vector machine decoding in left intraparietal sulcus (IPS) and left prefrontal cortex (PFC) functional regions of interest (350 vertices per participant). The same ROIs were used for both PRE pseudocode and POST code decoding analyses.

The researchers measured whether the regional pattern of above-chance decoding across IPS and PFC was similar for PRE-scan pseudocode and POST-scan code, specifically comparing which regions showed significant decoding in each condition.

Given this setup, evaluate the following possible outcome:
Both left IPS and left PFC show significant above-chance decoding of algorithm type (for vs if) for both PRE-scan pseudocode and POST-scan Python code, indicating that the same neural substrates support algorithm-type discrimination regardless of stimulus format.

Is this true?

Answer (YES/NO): YES